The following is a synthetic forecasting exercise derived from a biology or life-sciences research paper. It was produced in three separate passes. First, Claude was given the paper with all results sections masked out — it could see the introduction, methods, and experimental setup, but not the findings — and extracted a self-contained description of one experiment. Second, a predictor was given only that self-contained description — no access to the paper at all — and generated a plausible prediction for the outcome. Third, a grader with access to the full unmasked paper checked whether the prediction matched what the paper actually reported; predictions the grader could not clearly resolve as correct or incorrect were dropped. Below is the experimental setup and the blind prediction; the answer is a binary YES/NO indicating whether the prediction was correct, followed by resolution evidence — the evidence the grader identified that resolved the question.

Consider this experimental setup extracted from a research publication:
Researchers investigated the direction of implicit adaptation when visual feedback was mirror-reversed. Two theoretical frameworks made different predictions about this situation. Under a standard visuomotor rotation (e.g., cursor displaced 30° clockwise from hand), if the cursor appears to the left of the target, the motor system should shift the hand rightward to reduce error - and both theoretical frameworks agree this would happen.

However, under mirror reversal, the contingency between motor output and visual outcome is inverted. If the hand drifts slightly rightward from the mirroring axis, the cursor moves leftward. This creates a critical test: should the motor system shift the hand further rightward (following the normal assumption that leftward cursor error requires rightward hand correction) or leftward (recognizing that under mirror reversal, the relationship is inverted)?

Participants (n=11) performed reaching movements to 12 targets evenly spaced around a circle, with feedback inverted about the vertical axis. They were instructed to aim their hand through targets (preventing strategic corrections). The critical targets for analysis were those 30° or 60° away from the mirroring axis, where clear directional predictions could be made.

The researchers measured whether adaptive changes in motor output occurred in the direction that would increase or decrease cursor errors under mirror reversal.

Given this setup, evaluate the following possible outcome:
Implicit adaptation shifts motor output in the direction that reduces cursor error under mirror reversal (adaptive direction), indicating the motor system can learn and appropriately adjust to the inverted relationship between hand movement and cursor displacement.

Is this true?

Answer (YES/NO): NO